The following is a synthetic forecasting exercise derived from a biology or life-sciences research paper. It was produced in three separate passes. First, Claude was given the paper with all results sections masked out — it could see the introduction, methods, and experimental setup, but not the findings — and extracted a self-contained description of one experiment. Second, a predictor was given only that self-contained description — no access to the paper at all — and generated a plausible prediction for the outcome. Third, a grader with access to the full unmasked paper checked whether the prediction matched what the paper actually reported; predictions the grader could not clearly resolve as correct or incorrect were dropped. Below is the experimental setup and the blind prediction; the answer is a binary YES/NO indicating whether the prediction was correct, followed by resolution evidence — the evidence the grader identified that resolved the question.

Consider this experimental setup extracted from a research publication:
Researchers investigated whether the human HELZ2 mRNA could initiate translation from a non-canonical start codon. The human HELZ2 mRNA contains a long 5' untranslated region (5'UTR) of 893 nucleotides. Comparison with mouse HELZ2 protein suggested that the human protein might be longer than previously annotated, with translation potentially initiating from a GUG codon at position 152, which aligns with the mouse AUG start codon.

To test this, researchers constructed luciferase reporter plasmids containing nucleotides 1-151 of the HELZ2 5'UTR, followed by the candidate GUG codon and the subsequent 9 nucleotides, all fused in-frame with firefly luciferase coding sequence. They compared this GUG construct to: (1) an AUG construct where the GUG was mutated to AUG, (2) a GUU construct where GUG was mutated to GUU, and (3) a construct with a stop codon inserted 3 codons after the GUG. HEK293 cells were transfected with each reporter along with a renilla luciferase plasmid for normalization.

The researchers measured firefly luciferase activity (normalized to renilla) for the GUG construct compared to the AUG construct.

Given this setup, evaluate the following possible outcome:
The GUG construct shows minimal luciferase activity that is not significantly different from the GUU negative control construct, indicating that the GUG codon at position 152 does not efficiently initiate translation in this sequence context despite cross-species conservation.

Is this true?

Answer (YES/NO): NO